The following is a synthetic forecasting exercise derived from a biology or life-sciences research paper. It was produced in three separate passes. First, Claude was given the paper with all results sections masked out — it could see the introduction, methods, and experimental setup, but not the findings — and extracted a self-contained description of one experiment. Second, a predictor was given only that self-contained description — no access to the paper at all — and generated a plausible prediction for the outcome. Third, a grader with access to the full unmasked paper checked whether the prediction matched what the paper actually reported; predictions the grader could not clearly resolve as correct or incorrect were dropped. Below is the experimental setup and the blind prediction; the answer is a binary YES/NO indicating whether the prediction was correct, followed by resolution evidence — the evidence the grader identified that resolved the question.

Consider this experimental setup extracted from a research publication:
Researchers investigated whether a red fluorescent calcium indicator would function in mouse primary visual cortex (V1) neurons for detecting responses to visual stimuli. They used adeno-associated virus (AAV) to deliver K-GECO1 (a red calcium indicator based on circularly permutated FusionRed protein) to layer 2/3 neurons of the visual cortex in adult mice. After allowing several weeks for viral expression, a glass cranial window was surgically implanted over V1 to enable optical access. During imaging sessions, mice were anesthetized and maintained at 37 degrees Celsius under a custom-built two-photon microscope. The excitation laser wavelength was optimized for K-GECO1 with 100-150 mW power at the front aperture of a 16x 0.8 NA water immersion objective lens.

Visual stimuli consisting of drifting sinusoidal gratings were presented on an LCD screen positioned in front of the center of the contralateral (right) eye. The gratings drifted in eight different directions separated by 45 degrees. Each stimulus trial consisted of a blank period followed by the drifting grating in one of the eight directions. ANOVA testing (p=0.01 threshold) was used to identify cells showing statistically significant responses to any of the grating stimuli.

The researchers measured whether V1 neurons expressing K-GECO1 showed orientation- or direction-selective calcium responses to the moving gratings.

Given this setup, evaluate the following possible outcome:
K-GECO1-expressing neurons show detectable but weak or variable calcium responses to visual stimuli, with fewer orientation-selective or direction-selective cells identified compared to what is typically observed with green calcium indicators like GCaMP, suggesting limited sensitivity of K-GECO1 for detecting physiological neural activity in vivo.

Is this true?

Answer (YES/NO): NO